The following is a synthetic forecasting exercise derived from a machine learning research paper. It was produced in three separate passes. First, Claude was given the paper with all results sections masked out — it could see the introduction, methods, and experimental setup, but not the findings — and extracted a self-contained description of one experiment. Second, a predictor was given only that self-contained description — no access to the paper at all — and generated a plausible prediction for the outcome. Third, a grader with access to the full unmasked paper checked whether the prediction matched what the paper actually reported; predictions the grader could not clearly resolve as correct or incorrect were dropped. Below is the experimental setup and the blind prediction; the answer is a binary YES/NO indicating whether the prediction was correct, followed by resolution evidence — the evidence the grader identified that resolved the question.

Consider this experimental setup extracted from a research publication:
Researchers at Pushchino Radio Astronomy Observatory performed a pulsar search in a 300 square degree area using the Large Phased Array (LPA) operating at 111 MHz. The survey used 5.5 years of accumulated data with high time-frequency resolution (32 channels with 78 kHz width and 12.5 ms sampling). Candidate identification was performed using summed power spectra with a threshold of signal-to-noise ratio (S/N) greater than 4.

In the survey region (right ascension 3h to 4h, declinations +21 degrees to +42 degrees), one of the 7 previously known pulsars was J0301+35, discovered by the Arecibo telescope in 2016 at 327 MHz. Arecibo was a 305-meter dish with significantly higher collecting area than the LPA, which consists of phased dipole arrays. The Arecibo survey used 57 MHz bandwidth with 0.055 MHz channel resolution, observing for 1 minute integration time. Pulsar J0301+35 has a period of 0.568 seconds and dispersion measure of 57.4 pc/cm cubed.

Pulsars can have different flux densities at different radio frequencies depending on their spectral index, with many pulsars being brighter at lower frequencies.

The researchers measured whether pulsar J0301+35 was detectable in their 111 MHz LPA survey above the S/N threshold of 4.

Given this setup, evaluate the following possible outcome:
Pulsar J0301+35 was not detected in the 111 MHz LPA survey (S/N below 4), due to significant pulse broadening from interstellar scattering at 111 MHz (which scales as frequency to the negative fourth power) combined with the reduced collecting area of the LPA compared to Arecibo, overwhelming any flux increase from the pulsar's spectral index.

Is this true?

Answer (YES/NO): NO